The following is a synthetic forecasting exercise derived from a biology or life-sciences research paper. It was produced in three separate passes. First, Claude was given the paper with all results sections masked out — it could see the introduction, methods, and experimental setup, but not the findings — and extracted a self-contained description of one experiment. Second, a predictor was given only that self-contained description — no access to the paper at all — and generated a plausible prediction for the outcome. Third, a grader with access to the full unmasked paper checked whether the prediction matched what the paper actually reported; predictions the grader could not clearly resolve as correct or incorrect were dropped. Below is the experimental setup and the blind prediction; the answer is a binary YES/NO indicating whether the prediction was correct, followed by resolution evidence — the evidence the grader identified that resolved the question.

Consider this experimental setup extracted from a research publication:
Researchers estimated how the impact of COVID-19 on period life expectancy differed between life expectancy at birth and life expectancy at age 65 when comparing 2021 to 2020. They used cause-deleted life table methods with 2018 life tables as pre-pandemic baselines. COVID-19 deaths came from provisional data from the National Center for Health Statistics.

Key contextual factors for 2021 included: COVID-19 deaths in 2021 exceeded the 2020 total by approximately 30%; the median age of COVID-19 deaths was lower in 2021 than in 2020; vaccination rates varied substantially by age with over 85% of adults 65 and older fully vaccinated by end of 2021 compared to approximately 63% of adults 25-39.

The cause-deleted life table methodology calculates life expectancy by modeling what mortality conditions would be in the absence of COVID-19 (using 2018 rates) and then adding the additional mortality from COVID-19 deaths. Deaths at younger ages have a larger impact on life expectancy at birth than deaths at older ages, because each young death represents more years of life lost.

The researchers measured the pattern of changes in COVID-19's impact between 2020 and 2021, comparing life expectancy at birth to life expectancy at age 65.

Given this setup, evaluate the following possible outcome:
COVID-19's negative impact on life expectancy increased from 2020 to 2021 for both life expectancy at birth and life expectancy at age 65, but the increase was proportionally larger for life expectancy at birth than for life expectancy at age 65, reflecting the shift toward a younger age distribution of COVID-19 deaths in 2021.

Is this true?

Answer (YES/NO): NO